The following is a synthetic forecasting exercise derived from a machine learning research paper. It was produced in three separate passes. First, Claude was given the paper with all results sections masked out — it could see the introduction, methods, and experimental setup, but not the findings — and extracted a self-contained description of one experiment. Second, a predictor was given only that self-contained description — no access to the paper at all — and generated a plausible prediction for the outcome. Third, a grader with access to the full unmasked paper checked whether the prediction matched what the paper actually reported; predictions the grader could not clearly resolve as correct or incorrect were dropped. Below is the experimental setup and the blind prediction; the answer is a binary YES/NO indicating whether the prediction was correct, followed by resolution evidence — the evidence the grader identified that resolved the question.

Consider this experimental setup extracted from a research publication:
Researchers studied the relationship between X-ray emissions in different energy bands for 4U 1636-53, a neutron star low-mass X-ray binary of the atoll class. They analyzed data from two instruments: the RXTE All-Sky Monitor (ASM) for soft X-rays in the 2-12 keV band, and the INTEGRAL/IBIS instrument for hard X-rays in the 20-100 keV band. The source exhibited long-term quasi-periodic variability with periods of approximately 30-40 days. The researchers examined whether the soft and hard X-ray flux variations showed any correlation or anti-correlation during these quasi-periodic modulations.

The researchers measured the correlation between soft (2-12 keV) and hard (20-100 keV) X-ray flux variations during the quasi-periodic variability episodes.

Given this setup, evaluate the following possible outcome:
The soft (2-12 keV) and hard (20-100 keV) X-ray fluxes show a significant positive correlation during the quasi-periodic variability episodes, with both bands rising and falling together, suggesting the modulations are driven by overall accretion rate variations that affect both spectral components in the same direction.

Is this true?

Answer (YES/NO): NO